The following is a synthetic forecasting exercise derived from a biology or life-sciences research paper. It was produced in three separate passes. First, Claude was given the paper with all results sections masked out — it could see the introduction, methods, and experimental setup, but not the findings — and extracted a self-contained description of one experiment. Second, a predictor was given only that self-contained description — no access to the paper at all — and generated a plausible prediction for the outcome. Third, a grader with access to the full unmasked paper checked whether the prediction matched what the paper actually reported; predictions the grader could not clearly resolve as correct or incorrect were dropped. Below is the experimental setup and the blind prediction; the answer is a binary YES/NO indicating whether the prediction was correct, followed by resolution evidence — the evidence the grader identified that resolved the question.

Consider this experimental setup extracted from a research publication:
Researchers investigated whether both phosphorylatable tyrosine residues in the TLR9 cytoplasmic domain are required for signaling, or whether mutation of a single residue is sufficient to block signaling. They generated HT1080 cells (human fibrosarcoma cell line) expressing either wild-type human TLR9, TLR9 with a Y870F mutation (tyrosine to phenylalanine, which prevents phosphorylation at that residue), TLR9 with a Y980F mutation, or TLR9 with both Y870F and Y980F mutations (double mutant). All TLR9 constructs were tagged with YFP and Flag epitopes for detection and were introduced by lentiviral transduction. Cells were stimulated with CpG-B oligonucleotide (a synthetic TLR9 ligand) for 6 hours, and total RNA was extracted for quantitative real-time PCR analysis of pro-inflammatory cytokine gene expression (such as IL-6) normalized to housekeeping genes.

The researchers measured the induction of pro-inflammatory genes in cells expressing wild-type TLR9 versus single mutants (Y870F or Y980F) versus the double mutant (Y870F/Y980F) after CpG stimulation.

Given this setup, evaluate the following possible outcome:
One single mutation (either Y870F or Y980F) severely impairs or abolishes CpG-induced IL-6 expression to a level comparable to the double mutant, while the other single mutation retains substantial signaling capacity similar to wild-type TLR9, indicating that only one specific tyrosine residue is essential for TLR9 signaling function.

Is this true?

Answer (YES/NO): NO